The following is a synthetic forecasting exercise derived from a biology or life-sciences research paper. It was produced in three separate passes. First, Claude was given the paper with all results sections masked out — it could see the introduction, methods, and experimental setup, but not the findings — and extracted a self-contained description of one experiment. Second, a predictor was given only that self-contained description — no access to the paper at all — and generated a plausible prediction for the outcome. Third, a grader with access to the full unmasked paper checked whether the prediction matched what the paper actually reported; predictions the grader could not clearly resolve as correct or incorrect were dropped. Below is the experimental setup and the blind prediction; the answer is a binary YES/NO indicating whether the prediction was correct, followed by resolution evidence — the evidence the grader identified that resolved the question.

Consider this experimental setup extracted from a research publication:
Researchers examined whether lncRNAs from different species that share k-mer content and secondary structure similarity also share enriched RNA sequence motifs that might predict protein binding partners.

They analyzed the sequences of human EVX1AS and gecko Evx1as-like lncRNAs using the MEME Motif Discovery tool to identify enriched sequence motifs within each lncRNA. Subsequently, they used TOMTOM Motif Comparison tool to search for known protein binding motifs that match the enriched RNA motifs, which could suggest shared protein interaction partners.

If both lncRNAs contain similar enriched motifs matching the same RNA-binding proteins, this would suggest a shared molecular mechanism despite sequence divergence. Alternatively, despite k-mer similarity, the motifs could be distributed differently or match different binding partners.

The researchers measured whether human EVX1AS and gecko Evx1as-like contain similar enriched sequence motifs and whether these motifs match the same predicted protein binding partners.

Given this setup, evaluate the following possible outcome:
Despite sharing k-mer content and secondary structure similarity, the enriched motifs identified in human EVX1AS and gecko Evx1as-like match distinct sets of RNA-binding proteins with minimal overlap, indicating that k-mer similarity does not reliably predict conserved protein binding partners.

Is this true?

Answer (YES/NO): NO